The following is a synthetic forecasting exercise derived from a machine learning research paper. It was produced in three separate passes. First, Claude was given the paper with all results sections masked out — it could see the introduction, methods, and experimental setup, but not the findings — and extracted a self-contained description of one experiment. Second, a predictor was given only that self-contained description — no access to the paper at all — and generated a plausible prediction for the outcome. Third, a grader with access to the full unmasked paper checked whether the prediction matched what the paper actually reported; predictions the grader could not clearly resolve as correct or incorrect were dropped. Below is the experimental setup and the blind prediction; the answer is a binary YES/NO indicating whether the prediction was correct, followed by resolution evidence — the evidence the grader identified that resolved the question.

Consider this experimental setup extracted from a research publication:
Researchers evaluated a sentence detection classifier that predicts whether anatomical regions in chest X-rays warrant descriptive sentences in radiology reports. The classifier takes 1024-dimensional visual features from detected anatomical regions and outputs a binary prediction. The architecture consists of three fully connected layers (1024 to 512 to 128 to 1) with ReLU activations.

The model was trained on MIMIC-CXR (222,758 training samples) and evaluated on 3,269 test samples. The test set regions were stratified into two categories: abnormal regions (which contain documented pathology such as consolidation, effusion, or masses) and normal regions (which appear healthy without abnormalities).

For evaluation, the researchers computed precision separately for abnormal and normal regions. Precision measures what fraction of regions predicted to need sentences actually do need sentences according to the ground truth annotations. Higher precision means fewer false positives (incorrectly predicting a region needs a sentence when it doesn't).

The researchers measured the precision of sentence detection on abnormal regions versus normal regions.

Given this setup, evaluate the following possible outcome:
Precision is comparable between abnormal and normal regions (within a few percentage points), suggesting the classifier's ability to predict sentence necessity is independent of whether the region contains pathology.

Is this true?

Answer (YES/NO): NO